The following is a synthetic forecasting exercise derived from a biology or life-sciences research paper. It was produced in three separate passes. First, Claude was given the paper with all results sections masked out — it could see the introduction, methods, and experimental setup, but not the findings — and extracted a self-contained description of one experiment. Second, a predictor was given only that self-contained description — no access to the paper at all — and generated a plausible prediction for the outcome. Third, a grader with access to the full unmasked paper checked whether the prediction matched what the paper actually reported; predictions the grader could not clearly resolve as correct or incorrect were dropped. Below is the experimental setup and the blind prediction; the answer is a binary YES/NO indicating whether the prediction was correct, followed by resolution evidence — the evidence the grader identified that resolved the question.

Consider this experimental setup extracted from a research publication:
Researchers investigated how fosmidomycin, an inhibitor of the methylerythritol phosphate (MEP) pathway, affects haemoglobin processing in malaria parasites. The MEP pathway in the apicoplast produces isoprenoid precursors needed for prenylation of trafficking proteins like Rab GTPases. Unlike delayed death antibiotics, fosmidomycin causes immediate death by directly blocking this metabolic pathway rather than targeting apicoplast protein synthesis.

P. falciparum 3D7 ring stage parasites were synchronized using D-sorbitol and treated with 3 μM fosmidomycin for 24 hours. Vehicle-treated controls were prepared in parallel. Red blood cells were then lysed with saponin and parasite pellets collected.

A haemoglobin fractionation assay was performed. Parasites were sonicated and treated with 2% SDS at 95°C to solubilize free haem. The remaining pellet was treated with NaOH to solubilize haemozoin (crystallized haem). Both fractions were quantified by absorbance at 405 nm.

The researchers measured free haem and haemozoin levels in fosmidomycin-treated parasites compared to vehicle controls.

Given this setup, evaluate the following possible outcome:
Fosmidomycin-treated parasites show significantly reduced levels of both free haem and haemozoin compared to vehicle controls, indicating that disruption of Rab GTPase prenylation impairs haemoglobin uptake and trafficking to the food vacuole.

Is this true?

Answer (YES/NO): NO